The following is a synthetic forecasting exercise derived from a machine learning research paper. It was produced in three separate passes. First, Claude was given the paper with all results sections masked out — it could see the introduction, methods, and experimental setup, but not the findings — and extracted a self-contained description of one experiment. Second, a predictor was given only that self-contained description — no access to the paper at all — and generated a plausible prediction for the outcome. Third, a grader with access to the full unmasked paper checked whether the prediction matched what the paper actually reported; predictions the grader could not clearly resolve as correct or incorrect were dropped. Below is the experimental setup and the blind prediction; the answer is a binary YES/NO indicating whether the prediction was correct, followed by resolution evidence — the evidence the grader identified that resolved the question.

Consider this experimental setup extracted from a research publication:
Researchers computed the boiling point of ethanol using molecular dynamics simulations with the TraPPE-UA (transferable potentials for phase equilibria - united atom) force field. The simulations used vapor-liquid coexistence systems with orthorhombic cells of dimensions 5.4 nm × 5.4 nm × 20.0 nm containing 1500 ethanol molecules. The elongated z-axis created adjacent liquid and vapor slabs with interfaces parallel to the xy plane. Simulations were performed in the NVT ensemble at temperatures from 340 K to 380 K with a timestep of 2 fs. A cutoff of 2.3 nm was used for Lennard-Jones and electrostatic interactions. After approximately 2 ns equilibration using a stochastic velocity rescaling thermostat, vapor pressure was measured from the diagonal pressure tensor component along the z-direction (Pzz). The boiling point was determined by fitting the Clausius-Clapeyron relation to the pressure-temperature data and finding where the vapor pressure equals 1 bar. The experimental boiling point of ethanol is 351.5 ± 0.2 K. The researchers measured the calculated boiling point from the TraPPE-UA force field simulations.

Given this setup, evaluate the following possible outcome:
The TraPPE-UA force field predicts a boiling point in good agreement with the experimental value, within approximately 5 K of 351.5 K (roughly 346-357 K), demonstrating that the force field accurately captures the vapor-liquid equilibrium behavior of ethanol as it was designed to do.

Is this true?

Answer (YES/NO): NO